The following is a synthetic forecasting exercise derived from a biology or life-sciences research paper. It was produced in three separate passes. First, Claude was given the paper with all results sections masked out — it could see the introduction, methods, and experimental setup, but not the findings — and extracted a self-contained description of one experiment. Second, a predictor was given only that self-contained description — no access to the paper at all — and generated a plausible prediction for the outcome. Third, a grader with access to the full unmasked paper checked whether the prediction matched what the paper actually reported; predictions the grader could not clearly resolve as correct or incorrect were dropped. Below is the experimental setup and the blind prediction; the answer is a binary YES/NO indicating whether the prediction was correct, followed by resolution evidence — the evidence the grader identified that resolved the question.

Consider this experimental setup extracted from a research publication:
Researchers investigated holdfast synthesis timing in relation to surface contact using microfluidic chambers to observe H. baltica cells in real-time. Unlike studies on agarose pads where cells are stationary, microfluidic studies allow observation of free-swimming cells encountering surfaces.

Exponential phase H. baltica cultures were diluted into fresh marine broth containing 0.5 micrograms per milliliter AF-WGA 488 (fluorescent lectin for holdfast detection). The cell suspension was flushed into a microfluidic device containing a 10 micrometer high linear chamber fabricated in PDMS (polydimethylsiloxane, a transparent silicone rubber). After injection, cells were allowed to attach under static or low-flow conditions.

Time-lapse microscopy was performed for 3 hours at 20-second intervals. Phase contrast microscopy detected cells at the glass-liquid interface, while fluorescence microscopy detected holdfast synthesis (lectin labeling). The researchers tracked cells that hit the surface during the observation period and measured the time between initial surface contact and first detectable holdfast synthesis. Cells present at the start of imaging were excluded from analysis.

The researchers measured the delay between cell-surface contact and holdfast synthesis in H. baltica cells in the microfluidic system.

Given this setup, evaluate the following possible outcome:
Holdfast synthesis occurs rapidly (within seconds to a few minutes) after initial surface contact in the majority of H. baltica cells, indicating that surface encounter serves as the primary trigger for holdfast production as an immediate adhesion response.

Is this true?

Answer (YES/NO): YES